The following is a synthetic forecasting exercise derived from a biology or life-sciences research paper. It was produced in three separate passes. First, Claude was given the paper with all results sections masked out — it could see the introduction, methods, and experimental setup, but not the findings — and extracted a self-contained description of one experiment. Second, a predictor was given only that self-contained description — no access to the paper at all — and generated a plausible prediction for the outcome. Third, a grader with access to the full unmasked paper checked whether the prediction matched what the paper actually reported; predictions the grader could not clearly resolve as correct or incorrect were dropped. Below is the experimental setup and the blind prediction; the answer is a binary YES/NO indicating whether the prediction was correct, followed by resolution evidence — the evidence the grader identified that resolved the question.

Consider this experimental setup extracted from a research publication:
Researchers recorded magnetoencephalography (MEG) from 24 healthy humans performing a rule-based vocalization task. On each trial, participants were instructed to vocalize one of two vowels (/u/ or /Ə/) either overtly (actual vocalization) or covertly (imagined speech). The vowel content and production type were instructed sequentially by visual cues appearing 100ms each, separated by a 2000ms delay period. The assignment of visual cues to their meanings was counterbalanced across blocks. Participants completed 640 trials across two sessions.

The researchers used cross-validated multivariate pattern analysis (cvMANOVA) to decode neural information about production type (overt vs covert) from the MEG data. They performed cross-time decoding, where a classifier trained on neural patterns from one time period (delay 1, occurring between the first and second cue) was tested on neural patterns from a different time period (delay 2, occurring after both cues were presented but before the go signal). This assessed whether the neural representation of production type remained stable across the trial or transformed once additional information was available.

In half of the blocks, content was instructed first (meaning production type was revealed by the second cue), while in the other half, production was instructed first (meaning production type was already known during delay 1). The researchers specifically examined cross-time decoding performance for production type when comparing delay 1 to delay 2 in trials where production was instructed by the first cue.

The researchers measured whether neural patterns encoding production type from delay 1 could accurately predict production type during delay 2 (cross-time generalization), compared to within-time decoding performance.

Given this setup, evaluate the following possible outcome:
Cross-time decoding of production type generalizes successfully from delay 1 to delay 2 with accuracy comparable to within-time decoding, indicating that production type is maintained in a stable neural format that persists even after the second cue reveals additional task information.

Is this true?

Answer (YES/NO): NO